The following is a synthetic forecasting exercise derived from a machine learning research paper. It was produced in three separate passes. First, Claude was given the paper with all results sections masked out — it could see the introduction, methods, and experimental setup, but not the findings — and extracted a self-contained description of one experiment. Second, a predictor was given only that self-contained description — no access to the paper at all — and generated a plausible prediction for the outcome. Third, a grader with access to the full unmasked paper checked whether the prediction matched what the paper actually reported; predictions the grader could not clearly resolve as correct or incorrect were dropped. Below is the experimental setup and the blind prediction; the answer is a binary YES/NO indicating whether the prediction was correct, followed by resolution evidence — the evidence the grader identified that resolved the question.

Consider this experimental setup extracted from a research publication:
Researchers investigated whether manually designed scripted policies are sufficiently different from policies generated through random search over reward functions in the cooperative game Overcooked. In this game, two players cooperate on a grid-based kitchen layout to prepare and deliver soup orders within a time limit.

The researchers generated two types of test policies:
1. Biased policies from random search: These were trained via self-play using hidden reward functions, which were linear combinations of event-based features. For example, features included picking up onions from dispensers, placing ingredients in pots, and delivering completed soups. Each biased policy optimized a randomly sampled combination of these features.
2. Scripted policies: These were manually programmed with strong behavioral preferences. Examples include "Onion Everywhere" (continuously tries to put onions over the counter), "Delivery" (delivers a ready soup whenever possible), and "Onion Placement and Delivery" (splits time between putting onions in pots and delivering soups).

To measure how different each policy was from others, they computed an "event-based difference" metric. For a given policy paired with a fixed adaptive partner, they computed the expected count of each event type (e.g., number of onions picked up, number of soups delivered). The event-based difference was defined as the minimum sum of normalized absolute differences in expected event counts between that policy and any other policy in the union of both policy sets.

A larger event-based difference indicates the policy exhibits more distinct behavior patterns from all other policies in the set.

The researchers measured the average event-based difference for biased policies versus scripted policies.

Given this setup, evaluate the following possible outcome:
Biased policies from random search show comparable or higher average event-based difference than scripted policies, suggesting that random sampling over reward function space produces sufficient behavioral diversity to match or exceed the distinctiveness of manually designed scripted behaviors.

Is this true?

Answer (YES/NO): NO